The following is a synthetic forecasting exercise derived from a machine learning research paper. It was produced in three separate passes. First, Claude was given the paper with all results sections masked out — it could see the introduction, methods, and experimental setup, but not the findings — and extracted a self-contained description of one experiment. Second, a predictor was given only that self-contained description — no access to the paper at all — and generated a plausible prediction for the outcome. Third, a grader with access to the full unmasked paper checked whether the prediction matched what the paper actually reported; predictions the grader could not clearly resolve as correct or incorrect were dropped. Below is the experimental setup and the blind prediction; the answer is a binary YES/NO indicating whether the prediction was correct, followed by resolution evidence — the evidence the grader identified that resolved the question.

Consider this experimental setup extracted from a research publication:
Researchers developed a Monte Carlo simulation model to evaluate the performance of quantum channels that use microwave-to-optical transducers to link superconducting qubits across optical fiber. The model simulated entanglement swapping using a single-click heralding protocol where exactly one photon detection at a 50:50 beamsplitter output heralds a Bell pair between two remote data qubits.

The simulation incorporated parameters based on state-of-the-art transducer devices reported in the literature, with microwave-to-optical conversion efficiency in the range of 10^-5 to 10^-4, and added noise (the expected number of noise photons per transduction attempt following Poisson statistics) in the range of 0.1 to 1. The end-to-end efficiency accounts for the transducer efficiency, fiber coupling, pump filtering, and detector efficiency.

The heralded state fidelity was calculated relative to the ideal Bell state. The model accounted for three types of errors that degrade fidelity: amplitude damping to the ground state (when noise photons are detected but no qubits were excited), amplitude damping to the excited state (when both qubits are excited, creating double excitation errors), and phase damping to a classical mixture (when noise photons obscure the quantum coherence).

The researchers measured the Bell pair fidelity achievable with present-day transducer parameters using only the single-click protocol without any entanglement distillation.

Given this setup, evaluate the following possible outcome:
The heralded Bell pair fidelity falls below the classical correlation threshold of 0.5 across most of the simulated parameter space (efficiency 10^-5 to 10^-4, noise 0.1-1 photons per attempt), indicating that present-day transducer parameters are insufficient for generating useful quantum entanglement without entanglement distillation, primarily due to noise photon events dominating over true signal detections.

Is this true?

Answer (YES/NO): NO